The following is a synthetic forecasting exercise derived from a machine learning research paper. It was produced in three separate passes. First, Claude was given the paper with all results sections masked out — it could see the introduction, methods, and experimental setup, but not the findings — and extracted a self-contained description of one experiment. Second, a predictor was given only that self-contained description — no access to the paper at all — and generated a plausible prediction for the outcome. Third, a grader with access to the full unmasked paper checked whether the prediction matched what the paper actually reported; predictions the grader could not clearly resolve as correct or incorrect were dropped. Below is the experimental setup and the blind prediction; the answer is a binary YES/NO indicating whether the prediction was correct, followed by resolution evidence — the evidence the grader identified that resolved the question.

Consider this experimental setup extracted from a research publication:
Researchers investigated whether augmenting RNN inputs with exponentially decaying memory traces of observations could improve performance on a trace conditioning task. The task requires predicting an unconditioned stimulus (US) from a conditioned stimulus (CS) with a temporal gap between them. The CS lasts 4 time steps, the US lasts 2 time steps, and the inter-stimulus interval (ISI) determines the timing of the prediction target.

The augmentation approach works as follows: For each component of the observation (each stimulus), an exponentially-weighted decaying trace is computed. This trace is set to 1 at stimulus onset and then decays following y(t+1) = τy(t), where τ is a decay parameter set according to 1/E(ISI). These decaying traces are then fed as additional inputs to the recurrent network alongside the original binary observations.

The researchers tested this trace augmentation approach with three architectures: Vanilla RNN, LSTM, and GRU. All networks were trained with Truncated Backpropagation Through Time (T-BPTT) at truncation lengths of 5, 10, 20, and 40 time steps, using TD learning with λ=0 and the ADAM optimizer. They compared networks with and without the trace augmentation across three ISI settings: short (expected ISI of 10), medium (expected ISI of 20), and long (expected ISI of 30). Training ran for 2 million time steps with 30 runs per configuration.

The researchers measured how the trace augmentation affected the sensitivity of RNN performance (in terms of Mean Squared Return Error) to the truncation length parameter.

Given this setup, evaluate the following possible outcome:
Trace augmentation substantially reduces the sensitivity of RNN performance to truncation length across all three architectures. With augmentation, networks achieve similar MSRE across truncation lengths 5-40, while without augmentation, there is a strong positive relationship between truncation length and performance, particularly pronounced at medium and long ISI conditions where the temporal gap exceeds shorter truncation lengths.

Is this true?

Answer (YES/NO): YES